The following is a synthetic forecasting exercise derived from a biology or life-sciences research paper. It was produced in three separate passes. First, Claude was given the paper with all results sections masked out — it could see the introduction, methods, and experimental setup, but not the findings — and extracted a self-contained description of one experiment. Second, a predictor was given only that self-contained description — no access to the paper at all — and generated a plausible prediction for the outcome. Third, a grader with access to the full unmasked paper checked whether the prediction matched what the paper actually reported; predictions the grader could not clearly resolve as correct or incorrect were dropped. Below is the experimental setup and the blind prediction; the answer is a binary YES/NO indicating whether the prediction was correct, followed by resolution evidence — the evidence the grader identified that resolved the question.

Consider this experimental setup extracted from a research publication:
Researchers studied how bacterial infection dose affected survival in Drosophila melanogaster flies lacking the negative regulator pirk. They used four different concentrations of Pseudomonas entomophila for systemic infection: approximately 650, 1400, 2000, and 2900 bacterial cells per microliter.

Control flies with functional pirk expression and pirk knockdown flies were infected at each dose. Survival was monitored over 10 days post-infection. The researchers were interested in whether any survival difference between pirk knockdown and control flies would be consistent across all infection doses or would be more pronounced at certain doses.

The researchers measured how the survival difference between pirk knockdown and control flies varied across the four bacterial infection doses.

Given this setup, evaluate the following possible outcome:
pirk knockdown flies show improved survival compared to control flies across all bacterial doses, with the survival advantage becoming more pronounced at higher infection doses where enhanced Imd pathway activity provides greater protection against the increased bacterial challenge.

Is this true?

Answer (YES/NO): NO